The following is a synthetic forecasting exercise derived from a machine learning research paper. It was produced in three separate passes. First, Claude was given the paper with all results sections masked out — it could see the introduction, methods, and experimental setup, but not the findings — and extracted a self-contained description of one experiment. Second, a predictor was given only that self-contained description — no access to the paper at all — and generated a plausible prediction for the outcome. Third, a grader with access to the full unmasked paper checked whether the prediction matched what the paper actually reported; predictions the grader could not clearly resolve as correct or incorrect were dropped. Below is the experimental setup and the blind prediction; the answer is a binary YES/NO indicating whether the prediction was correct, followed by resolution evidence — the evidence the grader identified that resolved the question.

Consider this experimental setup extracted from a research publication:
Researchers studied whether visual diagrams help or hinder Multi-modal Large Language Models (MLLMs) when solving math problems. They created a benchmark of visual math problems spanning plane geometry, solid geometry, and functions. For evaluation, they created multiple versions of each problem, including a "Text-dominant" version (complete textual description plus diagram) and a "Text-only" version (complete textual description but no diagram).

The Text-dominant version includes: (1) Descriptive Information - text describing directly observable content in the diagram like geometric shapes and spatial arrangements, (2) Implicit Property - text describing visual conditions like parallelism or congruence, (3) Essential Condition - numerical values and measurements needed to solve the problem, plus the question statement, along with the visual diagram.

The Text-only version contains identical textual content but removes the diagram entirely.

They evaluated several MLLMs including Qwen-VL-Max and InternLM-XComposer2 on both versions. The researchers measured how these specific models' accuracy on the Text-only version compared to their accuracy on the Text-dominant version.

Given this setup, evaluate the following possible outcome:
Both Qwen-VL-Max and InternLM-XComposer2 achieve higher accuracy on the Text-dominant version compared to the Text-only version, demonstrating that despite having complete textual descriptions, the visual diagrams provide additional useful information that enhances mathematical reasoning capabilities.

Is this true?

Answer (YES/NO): NO